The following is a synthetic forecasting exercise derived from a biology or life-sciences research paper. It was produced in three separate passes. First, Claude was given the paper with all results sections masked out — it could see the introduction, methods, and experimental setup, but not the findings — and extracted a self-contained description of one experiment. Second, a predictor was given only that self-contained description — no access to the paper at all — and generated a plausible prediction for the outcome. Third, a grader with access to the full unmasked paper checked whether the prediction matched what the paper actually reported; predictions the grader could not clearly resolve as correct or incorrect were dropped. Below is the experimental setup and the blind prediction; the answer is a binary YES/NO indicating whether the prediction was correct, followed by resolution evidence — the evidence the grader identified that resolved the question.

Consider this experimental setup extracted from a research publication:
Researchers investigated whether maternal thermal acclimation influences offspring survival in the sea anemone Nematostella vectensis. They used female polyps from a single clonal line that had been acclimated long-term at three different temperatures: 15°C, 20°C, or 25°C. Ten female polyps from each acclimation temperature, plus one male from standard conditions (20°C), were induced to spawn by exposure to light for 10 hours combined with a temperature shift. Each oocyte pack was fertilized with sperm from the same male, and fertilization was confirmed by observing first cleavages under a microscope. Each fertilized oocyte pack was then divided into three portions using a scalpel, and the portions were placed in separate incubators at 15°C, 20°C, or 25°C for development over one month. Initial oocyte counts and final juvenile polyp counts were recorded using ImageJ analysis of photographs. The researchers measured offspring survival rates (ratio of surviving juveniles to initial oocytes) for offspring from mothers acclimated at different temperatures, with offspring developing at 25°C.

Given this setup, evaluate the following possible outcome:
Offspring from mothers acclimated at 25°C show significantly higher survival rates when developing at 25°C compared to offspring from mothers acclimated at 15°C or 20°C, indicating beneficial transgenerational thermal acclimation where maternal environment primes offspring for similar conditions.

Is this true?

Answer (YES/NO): YES